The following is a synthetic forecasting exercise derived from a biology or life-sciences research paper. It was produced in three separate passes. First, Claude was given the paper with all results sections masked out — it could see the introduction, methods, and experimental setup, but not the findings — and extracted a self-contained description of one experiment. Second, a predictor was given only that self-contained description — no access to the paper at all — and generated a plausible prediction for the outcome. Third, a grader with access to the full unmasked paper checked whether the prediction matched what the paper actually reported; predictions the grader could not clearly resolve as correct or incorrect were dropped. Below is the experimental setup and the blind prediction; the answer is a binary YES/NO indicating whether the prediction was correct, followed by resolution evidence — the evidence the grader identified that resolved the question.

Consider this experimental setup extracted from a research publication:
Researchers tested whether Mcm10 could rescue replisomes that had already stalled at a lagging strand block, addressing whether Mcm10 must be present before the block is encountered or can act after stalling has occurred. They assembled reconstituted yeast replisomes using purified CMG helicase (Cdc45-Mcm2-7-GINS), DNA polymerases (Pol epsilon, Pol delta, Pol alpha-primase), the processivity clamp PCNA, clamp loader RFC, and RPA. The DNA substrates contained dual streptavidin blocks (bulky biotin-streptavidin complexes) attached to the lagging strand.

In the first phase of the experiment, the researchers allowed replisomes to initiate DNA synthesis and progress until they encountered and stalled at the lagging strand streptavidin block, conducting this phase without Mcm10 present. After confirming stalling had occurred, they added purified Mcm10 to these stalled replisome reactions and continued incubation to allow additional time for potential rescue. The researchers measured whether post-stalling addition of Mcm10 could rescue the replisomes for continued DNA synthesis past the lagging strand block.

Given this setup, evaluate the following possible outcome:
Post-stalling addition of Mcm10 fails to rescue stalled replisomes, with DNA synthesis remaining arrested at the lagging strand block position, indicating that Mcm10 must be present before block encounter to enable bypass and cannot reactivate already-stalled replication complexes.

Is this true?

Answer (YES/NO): NO